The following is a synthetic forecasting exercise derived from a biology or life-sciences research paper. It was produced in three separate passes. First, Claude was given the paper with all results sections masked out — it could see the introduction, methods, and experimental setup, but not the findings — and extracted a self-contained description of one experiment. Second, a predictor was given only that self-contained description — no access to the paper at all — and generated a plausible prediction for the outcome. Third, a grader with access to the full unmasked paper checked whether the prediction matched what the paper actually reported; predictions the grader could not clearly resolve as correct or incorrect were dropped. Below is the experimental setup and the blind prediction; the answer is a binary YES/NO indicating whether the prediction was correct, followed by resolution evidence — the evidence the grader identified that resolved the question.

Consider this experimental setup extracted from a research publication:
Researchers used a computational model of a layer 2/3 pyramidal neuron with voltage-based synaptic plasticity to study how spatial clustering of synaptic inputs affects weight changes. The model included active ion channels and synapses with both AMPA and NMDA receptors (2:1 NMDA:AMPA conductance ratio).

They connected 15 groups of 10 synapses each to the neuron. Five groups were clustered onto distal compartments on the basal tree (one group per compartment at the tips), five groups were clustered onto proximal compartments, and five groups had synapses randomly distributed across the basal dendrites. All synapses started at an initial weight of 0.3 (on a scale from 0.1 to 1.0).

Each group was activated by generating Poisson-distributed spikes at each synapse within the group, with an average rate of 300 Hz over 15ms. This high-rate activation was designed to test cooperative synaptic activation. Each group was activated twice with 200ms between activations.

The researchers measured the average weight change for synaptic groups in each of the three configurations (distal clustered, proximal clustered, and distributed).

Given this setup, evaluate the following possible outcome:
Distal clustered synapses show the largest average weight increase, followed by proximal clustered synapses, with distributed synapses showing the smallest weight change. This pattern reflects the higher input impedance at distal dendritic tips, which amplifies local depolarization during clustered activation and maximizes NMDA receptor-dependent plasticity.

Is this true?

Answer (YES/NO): NO